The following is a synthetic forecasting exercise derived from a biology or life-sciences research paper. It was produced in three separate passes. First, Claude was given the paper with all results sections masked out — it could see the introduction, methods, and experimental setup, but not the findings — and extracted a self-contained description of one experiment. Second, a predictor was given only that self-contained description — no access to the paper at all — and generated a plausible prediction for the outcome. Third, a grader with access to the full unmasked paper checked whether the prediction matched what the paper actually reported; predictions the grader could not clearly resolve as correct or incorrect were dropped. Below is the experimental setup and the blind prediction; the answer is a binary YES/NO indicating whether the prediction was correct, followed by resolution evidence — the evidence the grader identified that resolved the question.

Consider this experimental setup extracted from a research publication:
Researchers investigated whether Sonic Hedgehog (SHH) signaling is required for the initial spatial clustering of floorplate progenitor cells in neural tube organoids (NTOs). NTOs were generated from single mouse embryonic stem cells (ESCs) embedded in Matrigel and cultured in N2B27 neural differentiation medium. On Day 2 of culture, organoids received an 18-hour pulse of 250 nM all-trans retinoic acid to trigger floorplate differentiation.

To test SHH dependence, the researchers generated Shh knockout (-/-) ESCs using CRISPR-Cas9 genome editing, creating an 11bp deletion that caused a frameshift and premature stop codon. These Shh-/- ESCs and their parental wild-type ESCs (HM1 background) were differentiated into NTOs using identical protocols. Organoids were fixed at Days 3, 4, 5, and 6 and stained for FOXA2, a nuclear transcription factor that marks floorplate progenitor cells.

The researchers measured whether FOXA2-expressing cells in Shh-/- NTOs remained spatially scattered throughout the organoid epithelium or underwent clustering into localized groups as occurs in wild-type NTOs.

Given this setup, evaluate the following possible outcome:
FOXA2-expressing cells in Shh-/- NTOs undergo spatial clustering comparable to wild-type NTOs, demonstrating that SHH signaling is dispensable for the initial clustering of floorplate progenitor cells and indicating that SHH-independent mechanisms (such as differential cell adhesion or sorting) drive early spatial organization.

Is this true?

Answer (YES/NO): YES